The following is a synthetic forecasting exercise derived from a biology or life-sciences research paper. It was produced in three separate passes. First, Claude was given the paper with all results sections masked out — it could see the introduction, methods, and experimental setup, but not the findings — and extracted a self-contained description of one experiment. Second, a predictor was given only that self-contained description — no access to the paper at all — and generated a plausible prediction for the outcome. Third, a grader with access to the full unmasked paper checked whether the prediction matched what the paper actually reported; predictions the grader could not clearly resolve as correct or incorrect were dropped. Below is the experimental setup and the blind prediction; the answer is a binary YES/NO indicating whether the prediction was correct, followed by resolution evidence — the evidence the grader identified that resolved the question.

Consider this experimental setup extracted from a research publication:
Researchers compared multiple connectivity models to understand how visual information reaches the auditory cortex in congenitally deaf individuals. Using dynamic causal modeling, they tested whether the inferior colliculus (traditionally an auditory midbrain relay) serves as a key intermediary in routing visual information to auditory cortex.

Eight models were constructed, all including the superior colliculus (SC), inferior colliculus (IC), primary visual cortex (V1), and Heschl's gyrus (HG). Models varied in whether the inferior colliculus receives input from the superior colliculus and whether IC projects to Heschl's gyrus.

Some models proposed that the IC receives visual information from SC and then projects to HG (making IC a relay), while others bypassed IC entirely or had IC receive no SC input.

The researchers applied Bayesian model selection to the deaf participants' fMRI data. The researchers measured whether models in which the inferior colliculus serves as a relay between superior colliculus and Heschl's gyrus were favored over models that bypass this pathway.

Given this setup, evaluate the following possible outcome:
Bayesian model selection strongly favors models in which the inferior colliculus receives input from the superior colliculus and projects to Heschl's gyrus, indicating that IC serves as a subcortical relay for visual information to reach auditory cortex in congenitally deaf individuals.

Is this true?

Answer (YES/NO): YES